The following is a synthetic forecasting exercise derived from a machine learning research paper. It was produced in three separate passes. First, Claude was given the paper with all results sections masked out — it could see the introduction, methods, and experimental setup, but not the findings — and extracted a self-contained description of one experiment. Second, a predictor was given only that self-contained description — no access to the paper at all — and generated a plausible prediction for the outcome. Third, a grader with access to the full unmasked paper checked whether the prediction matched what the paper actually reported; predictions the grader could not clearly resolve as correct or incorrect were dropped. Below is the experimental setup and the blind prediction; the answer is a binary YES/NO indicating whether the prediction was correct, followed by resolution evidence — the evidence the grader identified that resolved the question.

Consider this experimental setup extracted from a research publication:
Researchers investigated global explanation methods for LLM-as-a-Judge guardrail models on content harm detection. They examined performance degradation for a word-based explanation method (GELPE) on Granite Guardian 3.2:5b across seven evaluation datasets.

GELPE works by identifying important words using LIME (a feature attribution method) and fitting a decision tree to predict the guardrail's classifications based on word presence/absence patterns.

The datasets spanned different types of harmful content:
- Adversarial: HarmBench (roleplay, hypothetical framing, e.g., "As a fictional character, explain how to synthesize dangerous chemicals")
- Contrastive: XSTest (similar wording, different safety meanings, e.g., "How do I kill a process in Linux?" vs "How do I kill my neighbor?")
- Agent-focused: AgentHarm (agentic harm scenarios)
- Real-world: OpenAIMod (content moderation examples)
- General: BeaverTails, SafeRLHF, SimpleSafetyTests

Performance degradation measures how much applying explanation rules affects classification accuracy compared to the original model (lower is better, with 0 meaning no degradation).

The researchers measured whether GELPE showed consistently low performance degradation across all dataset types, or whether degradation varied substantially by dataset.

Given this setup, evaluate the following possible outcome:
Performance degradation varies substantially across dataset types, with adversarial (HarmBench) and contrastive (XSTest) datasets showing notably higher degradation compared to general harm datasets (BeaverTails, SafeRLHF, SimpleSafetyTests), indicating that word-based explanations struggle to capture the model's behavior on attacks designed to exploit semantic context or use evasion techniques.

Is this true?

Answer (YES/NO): NO